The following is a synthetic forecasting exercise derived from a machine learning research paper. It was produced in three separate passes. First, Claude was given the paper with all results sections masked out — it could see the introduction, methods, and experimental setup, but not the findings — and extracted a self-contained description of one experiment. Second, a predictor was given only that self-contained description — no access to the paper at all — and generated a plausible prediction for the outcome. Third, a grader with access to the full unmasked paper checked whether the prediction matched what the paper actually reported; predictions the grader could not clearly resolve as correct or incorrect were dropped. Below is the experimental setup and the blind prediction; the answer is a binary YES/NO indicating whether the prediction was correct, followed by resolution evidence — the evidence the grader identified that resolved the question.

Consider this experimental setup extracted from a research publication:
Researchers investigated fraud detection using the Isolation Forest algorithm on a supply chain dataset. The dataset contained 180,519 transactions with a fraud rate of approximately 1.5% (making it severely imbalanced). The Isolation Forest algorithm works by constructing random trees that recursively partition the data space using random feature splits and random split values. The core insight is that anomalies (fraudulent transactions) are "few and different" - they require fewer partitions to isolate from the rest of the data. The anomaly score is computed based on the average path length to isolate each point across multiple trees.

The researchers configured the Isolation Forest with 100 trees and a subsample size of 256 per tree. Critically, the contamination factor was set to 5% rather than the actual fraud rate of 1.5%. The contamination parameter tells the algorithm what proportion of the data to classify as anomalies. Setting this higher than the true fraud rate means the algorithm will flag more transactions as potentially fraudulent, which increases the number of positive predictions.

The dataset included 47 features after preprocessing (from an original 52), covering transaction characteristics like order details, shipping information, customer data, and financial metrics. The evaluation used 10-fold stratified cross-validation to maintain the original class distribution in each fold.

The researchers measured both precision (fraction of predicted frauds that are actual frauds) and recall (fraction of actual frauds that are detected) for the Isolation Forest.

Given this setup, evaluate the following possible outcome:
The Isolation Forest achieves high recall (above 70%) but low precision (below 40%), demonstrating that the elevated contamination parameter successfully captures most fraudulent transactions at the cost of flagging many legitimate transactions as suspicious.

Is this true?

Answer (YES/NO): NO